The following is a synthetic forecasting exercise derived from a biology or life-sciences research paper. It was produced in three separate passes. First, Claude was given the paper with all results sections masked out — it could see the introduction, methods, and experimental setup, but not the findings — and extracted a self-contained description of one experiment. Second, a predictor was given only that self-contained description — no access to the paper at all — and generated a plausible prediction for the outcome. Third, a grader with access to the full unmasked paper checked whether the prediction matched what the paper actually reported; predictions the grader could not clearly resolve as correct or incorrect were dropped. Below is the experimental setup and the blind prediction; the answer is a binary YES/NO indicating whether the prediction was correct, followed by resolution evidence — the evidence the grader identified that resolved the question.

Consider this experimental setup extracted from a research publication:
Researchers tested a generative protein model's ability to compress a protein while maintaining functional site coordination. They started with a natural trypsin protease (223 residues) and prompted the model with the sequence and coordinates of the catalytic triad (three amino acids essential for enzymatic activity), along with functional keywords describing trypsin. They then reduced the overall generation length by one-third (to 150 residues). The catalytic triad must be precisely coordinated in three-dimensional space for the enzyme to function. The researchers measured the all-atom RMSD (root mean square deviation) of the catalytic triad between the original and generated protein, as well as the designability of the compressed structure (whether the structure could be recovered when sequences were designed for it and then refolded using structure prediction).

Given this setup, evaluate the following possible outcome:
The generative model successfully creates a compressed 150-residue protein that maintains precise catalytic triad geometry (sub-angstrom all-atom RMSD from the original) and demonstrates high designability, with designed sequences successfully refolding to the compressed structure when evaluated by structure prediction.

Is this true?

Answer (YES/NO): YES